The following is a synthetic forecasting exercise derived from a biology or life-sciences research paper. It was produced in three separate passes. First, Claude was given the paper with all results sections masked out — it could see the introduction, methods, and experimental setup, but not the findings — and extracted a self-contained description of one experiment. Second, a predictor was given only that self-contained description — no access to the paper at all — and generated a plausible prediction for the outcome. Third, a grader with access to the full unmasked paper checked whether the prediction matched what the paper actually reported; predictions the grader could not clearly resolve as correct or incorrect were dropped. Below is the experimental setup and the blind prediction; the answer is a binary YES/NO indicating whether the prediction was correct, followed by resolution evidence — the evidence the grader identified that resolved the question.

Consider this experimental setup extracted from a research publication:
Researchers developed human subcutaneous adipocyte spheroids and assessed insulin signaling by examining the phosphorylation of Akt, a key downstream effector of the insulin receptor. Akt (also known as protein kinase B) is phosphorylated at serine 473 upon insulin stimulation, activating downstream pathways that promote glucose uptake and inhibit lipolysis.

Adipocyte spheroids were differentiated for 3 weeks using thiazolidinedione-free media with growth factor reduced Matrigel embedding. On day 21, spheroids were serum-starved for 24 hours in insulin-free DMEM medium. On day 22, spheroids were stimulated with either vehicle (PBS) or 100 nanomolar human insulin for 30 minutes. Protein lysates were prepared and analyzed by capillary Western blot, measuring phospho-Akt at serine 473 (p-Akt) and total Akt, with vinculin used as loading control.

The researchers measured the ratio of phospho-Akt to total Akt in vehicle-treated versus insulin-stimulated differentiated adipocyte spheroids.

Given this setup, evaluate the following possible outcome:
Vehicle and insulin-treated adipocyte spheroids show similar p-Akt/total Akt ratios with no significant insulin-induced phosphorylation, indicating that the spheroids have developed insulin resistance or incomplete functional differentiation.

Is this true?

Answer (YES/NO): NO